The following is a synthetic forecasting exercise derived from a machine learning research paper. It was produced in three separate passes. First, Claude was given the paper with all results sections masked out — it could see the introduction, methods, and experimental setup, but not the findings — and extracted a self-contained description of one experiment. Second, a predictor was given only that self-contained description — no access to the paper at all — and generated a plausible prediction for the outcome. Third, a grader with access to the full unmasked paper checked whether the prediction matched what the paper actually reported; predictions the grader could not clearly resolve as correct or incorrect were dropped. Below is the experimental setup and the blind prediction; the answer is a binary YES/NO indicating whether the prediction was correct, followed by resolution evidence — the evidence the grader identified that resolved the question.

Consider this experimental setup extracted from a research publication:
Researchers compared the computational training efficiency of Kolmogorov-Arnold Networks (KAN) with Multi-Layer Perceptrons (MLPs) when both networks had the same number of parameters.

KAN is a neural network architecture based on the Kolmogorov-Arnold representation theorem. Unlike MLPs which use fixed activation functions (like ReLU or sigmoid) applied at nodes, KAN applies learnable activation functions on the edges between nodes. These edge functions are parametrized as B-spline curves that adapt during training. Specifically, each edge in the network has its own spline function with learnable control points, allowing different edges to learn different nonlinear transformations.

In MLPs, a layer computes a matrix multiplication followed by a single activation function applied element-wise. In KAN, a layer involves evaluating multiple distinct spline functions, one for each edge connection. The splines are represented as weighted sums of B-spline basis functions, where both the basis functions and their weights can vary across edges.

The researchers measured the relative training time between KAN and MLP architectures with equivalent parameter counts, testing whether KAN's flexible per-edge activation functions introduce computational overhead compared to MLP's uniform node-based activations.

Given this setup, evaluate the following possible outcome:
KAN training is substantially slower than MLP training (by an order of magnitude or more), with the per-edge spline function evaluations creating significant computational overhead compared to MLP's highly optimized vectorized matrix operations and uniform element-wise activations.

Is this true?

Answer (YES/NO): YES